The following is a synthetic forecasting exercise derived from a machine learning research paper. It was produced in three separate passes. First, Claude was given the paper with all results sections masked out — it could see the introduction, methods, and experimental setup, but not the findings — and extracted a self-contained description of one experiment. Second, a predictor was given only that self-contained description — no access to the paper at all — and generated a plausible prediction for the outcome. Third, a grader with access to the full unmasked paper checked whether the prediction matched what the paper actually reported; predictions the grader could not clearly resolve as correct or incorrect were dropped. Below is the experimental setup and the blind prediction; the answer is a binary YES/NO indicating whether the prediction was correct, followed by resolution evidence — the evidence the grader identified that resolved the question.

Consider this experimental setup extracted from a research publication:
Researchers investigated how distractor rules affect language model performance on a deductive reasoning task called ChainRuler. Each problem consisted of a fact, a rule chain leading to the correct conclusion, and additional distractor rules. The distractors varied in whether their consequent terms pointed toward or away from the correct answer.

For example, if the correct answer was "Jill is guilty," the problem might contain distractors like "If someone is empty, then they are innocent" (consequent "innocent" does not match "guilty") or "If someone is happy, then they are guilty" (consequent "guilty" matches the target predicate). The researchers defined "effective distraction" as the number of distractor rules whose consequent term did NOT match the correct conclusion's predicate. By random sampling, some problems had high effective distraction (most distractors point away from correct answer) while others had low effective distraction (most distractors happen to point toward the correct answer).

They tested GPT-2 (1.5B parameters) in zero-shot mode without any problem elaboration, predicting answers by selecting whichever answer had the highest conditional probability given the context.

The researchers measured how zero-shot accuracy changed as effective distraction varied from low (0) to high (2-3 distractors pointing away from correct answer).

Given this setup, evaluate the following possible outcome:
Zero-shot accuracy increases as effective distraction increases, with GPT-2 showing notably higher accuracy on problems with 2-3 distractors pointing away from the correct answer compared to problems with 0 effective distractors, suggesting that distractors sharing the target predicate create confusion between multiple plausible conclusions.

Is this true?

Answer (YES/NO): NO